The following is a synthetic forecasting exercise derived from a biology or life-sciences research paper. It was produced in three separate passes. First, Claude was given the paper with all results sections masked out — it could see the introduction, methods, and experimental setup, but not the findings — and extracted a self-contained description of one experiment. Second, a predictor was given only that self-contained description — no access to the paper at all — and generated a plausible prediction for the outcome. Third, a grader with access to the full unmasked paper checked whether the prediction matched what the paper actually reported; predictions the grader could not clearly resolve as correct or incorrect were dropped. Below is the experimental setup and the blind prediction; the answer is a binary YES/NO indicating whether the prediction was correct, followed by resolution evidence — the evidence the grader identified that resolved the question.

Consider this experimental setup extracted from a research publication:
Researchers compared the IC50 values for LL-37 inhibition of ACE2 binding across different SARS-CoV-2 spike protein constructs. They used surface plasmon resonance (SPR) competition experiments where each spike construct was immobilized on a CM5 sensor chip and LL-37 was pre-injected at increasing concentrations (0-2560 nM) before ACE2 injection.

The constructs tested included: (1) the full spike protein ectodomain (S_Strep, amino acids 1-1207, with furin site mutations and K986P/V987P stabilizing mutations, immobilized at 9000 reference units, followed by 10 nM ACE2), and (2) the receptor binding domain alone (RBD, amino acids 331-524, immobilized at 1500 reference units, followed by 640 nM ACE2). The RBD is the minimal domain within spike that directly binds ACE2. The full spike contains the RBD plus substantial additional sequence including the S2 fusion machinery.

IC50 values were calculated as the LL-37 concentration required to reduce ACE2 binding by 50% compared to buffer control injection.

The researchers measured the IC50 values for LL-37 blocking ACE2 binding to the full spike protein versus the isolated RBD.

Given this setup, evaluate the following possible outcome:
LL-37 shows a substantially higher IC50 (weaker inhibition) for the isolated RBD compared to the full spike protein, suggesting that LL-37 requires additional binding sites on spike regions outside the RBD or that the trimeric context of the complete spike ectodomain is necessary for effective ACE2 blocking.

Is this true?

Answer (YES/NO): NO